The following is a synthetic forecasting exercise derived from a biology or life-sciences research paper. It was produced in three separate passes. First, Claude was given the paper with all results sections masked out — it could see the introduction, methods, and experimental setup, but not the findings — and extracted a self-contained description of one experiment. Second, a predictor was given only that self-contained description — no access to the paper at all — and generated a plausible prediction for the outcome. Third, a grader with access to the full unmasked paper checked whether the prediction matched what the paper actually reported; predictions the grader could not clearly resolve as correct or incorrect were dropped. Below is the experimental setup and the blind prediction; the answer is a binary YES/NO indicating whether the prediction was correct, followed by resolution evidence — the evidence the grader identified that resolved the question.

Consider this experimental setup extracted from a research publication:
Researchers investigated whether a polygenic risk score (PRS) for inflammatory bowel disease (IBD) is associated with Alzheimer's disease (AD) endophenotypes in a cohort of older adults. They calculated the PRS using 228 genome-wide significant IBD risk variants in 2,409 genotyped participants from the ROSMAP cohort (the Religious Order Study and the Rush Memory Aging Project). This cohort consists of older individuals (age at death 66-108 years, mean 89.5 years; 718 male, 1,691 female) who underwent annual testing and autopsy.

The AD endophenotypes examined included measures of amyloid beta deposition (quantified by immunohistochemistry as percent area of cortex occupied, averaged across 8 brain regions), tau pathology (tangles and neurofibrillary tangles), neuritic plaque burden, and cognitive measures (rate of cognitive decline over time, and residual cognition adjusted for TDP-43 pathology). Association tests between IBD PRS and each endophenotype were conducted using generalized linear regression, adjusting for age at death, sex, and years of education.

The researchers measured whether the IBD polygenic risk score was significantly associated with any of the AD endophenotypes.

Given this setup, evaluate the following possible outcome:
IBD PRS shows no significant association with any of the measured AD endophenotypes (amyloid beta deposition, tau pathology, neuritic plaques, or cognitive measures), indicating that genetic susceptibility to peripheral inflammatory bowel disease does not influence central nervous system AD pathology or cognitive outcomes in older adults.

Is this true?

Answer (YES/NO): NO